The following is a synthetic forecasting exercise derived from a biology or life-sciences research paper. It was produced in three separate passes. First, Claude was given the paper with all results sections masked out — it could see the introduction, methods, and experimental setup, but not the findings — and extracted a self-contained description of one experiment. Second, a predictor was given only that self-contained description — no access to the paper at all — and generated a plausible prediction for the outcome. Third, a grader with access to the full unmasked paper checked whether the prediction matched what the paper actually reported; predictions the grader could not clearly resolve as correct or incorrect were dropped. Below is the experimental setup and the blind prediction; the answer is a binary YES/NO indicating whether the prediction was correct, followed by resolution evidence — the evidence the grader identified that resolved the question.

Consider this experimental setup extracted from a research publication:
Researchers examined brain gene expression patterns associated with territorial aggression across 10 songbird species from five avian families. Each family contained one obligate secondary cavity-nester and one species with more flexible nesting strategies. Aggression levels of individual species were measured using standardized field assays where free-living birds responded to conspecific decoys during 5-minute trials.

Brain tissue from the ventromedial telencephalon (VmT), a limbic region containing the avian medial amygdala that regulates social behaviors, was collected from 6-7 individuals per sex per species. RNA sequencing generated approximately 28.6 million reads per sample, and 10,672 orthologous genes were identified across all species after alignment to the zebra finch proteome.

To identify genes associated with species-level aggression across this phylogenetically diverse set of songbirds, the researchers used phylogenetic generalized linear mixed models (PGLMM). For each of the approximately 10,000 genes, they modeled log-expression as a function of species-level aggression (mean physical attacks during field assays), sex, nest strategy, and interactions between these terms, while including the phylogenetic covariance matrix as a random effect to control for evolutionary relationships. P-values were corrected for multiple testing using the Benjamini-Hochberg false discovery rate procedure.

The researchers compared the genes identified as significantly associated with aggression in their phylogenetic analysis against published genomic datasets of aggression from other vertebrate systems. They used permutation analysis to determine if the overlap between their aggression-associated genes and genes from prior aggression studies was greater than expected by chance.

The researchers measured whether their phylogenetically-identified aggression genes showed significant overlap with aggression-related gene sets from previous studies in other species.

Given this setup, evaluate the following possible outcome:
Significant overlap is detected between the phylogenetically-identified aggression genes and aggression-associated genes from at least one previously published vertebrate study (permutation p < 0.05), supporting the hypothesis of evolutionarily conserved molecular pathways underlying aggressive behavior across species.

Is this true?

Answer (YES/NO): YES